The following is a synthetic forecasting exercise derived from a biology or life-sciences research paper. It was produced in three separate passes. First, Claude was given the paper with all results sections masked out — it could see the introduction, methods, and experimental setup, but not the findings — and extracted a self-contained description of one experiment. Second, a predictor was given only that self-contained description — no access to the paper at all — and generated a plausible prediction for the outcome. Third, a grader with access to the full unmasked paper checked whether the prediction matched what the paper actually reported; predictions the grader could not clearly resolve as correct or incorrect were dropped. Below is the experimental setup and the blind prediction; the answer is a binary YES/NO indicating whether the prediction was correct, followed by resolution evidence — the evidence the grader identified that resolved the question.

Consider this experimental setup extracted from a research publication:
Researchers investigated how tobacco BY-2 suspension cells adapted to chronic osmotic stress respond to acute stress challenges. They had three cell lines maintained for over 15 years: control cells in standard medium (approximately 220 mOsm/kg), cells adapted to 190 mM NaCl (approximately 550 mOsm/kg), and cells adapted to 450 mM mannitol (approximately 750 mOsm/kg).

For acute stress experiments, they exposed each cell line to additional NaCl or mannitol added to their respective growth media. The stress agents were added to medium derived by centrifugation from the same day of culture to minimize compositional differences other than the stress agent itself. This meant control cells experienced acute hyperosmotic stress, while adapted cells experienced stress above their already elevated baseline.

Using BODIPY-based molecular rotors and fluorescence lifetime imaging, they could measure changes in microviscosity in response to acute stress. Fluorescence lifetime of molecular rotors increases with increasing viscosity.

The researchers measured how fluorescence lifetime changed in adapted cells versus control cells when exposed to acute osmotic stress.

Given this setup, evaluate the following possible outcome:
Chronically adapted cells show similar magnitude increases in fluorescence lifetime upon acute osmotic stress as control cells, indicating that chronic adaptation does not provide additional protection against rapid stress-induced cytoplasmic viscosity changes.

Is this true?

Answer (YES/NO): NO